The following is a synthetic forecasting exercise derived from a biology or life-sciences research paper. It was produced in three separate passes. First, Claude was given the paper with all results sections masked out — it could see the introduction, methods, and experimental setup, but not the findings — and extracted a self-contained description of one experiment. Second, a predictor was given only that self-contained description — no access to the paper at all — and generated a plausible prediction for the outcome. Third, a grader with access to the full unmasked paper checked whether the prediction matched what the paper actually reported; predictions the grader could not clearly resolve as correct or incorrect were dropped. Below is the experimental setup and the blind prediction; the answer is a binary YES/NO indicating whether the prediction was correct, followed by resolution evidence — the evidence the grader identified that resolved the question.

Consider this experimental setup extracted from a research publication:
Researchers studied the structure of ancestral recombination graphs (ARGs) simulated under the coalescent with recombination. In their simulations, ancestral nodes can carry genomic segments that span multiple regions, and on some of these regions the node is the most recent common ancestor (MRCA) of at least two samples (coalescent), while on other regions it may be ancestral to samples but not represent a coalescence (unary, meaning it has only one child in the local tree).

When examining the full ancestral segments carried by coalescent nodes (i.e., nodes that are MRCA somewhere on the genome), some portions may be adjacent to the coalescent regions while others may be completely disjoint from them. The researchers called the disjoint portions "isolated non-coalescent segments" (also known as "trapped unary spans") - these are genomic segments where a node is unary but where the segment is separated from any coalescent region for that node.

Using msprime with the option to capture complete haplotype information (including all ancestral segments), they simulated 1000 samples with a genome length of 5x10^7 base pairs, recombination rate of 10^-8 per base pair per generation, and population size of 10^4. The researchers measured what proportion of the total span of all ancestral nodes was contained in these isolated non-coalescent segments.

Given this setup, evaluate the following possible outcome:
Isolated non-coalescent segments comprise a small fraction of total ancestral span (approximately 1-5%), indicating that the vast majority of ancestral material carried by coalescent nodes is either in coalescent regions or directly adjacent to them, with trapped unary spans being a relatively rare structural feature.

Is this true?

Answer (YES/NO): NO